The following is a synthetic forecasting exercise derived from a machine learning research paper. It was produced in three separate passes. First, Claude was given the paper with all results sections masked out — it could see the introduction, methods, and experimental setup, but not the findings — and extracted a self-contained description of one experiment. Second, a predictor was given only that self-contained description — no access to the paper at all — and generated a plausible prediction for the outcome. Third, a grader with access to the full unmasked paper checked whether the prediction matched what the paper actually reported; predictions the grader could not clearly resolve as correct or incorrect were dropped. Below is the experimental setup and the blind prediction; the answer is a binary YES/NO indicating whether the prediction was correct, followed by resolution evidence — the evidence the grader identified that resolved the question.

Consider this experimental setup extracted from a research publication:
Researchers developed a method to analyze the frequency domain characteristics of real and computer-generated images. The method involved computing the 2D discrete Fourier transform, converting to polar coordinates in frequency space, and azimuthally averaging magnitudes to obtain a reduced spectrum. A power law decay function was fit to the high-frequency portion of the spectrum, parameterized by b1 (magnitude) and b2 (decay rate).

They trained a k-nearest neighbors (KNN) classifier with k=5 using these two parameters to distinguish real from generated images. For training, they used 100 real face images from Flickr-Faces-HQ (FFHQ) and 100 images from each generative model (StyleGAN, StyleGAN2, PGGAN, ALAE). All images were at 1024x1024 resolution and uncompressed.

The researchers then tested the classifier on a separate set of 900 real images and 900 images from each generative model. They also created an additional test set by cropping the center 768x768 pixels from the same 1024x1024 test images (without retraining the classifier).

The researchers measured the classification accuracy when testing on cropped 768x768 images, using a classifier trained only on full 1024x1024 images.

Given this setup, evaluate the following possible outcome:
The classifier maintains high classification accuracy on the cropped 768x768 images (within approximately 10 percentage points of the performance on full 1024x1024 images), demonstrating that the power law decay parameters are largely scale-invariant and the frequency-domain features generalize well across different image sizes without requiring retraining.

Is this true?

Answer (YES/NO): YES